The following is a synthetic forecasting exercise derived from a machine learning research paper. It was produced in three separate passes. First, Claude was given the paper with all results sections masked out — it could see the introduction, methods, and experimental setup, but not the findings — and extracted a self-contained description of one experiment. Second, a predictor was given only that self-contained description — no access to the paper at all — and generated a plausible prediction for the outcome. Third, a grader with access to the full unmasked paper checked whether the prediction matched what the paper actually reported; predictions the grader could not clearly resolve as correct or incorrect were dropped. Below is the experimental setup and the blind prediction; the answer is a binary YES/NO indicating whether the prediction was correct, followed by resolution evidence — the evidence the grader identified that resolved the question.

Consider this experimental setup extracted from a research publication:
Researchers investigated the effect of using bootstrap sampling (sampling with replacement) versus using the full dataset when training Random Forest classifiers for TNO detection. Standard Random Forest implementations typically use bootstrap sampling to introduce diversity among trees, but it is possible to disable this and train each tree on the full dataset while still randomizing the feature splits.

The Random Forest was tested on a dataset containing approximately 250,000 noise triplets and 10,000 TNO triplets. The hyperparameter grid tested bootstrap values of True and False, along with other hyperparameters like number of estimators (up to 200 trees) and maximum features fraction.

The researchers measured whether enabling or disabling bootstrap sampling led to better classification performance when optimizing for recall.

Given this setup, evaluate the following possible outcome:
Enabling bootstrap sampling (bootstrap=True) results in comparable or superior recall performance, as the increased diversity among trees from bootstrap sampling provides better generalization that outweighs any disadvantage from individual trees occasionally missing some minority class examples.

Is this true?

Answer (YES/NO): NO